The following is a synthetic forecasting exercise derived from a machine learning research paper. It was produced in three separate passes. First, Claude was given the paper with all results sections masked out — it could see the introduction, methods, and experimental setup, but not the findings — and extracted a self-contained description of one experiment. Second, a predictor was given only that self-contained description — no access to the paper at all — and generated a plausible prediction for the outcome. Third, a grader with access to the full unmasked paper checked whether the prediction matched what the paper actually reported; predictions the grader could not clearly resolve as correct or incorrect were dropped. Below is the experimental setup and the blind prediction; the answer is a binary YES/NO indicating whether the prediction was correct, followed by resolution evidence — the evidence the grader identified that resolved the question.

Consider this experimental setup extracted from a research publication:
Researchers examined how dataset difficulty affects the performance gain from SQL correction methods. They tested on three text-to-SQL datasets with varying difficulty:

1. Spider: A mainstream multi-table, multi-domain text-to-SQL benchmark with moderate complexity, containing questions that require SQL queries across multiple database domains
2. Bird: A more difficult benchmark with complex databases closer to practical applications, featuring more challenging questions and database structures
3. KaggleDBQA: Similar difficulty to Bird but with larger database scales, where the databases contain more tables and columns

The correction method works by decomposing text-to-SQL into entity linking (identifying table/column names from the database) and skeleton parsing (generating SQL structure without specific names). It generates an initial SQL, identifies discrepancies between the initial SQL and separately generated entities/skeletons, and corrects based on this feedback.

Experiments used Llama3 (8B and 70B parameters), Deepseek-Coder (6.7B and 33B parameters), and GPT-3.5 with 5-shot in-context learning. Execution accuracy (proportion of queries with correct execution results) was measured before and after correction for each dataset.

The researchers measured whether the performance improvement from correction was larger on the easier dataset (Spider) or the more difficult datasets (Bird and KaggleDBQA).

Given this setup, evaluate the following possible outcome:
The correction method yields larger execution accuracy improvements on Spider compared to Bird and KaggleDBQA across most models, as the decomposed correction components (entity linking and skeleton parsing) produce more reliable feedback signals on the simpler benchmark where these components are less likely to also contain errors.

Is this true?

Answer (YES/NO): NO